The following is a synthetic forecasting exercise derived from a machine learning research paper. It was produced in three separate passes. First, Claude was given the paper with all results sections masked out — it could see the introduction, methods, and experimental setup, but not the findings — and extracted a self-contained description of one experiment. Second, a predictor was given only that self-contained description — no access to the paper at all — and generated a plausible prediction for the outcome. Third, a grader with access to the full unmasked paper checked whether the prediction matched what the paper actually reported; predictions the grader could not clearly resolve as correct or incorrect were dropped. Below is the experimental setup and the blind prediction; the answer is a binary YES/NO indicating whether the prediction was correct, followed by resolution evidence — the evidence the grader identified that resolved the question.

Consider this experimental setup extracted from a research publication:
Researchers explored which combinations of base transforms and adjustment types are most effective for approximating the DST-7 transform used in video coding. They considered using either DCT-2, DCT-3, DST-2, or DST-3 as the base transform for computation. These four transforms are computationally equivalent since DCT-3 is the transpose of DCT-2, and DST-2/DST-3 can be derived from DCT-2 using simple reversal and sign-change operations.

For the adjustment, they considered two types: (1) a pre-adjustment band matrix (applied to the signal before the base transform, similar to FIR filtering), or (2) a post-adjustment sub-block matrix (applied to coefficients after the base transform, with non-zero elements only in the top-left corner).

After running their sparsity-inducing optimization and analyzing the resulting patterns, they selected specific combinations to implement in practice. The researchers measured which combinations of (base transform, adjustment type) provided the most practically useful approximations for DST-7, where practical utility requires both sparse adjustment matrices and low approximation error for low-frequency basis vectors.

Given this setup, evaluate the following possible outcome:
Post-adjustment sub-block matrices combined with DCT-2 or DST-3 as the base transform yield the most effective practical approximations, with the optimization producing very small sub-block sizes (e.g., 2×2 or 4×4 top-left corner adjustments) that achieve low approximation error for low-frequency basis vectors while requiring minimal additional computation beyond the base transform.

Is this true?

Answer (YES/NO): NO